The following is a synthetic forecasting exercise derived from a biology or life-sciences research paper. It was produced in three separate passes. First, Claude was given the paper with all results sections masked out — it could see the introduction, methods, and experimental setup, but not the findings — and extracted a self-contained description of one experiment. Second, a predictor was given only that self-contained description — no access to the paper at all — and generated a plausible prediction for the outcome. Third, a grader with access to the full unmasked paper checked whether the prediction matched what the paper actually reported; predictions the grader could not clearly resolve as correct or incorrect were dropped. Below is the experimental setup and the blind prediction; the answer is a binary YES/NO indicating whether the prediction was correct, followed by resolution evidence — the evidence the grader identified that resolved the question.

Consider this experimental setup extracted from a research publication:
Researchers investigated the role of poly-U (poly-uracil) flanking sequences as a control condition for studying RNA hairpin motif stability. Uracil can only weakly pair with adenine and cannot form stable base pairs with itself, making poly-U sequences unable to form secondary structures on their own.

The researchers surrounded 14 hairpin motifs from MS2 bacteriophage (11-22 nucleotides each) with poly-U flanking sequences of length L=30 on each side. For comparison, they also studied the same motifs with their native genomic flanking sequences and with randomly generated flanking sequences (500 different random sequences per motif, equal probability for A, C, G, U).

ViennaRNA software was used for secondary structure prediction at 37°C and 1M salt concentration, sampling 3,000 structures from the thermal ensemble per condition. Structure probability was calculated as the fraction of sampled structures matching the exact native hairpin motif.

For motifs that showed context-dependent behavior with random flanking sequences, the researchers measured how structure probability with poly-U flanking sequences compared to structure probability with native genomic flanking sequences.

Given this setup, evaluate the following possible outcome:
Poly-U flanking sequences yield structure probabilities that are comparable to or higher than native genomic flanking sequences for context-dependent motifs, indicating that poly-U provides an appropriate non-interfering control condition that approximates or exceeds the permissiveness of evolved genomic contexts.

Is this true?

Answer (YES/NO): NO